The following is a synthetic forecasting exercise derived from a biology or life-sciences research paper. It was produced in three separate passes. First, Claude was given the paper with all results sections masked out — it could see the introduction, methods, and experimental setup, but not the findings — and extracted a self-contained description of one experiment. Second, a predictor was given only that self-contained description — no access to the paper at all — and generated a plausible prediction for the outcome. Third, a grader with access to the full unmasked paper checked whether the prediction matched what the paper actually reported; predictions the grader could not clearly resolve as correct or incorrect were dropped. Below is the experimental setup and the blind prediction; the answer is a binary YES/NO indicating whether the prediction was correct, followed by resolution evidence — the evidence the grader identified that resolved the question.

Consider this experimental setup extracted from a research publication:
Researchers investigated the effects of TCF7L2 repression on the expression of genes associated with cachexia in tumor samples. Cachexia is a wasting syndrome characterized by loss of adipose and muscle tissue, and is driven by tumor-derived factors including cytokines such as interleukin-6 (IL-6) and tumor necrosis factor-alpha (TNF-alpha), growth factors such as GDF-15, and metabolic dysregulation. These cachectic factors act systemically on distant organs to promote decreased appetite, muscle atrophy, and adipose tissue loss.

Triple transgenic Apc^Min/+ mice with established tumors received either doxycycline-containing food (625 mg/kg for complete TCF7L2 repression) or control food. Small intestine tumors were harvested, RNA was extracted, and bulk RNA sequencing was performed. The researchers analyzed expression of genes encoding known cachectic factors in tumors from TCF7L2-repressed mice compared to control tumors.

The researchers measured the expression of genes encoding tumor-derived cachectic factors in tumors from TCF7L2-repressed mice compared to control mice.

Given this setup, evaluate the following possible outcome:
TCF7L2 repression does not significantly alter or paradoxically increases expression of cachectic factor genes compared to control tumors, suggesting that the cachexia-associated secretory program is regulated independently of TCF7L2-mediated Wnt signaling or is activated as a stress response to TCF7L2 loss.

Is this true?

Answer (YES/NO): YES